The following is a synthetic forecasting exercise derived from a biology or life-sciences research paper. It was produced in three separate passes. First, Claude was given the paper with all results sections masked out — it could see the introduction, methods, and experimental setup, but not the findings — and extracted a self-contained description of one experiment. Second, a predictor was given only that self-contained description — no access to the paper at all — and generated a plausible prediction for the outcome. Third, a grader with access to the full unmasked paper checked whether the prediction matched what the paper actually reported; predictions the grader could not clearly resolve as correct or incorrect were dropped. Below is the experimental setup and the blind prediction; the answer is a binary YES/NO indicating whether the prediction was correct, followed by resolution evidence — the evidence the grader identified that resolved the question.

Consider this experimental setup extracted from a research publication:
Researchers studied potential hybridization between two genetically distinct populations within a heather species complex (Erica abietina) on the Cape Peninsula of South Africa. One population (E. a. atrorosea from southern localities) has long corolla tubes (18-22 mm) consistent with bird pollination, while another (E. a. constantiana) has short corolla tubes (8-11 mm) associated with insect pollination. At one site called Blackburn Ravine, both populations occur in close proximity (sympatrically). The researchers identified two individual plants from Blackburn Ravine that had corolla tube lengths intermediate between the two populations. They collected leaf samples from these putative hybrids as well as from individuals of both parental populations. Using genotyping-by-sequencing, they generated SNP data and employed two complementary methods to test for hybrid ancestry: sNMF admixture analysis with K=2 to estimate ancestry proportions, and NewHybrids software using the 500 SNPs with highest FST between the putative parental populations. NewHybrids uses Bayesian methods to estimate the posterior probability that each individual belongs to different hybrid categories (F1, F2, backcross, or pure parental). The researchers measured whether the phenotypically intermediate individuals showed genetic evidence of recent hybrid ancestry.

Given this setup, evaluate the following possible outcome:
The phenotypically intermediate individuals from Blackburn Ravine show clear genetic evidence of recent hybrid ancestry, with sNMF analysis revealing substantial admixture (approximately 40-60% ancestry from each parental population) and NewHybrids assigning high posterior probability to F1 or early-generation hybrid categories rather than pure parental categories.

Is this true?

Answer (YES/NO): NO